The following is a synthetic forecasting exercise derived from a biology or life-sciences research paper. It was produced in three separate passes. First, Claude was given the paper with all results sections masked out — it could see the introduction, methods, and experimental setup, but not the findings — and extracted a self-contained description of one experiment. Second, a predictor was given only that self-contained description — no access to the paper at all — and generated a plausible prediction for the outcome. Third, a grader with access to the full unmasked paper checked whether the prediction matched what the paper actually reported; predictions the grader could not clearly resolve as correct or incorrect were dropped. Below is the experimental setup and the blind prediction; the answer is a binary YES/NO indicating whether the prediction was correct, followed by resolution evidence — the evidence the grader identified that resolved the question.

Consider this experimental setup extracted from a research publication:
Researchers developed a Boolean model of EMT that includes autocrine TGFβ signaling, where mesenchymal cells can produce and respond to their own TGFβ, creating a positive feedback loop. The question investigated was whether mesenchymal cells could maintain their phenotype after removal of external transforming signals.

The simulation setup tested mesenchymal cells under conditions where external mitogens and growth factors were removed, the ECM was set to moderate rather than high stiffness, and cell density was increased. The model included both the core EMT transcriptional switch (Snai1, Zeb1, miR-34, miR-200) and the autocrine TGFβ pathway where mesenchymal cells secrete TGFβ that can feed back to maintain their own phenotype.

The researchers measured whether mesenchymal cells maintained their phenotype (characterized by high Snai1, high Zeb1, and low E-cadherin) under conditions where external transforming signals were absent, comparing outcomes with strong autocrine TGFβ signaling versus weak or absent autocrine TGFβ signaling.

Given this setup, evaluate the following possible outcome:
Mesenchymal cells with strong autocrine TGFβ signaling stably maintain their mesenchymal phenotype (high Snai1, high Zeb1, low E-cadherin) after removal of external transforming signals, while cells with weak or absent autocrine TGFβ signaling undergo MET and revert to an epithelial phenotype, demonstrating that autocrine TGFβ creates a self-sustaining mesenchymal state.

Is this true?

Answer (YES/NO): NO